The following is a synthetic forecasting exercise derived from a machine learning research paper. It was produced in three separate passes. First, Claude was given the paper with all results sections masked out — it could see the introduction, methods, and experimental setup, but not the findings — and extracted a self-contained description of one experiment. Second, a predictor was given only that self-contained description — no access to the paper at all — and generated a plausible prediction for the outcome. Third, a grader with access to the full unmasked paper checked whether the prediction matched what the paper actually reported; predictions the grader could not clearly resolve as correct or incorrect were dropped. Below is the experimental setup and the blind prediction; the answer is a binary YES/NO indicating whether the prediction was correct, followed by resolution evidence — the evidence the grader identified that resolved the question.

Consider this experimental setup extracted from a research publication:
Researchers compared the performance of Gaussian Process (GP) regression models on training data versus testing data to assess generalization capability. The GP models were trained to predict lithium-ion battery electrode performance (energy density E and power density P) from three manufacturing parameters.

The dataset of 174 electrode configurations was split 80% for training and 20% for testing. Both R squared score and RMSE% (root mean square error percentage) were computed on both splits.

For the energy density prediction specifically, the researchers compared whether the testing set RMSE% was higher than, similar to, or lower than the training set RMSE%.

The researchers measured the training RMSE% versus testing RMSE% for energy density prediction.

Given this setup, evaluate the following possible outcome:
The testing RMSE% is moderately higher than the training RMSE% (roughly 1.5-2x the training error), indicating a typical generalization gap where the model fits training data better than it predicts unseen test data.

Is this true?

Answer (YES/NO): NO